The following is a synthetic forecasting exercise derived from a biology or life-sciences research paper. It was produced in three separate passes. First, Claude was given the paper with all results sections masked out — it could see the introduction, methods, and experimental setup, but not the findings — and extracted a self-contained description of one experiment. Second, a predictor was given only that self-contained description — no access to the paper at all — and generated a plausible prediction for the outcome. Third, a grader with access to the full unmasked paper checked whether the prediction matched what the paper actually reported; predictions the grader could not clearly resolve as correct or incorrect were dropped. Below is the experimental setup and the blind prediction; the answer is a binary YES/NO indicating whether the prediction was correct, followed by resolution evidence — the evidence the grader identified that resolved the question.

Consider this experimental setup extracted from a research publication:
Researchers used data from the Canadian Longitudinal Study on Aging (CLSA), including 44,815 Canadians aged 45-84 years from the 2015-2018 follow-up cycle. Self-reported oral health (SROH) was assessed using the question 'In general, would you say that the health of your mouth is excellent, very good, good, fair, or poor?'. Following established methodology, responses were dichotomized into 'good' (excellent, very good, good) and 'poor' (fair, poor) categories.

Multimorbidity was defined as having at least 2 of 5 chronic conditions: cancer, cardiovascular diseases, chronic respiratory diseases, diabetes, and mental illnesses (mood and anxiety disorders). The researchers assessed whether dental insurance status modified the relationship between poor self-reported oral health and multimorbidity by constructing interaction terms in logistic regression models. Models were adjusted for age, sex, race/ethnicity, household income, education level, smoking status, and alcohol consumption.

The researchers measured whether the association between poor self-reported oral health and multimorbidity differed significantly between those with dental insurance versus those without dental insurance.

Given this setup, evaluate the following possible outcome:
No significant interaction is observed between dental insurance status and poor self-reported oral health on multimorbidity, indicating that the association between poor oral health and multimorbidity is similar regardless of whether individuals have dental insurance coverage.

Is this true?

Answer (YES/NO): NO